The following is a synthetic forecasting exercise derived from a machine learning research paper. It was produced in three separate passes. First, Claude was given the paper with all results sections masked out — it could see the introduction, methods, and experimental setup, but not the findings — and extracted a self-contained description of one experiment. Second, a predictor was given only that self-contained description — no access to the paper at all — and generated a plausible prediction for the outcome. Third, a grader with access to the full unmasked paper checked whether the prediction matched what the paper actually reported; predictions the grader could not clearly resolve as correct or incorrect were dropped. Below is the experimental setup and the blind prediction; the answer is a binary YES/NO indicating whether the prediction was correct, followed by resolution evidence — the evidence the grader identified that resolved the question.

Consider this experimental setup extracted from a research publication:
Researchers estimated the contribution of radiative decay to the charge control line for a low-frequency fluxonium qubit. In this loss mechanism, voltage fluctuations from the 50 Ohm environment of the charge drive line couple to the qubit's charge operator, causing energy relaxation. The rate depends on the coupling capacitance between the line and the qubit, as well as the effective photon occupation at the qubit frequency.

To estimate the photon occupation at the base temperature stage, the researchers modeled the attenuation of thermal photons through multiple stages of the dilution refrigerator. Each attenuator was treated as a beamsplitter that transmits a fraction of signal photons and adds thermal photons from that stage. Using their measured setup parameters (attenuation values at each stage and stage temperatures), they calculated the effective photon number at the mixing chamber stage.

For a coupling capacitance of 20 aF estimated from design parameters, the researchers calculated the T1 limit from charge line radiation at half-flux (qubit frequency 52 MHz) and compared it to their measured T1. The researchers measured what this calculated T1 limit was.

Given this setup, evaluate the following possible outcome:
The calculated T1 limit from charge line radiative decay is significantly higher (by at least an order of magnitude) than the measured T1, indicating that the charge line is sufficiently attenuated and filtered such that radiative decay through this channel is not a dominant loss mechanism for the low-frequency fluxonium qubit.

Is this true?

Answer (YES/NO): YES